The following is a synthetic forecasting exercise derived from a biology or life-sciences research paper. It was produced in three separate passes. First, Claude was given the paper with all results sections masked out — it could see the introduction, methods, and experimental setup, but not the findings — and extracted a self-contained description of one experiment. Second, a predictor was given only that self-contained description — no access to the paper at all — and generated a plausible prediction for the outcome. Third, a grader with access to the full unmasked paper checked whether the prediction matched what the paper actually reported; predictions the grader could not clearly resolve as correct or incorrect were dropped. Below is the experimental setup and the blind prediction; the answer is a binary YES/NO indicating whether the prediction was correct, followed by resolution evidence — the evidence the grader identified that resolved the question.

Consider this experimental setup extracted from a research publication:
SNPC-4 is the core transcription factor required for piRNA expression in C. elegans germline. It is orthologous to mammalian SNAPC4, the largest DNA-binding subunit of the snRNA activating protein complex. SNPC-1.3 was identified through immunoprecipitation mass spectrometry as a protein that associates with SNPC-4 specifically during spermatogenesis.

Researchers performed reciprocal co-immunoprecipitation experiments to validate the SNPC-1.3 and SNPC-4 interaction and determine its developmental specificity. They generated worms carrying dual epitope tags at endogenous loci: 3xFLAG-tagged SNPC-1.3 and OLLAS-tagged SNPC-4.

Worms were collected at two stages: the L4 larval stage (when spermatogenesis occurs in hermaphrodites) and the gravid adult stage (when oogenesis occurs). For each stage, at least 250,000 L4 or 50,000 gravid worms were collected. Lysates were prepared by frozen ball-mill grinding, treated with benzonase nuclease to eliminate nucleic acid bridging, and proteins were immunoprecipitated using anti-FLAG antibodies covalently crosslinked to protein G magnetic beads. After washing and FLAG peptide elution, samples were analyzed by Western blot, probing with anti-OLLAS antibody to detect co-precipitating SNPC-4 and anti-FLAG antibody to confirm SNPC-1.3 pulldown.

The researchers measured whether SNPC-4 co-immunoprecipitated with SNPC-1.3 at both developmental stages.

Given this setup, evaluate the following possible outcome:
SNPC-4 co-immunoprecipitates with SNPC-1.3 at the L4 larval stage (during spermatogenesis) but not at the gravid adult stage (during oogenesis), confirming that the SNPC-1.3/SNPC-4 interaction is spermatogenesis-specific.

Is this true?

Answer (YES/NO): NO